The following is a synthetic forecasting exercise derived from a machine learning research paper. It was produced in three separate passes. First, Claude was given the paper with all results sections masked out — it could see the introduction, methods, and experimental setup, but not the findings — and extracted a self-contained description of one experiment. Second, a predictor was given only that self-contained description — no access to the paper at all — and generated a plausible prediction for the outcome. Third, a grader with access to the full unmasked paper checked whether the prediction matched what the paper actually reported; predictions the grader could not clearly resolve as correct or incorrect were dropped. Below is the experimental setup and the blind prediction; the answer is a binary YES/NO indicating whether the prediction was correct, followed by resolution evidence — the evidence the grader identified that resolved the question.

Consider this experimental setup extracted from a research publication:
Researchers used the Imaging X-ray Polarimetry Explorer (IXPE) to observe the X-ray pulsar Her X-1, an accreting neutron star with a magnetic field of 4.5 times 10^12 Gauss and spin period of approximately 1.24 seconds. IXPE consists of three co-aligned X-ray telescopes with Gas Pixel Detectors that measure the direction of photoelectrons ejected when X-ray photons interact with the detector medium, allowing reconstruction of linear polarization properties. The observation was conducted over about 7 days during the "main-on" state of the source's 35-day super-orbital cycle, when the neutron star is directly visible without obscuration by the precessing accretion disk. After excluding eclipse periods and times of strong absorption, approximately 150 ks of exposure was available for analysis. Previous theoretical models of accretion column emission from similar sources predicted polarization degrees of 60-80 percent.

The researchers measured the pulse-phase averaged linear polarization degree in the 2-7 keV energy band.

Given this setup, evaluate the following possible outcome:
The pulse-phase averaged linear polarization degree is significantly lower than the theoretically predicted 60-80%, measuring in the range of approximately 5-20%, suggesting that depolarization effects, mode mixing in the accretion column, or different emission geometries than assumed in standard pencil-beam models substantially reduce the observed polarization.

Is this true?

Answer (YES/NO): YES